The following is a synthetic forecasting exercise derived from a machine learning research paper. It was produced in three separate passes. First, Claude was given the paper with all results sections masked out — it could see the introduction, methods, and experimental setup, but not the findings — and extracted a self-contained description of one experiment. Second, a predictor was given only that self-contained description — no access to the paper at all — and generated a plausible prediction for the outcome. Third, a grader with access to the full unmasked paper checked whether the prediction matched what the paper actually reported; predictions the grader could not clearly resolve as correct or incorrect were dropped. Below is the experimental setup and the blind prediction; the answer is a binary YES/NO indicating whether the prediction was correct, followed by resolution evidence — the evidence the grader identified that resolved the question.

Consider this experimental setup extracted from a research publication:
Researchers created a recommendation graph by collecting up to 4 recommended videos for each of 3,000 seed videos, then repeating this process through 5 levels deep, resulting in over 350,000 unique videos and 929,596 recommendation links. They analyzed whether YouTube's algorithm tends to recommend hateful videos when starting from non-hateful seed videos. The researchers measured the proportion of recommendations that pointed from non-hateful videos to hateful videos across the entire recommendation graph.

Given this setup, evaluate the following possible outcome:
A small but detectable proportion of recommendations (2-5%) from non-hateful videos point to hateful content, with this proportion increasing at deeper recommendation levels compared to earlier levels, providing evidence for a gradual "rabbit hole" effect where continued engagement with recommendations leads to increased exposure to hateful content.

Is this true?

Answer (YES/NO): NO